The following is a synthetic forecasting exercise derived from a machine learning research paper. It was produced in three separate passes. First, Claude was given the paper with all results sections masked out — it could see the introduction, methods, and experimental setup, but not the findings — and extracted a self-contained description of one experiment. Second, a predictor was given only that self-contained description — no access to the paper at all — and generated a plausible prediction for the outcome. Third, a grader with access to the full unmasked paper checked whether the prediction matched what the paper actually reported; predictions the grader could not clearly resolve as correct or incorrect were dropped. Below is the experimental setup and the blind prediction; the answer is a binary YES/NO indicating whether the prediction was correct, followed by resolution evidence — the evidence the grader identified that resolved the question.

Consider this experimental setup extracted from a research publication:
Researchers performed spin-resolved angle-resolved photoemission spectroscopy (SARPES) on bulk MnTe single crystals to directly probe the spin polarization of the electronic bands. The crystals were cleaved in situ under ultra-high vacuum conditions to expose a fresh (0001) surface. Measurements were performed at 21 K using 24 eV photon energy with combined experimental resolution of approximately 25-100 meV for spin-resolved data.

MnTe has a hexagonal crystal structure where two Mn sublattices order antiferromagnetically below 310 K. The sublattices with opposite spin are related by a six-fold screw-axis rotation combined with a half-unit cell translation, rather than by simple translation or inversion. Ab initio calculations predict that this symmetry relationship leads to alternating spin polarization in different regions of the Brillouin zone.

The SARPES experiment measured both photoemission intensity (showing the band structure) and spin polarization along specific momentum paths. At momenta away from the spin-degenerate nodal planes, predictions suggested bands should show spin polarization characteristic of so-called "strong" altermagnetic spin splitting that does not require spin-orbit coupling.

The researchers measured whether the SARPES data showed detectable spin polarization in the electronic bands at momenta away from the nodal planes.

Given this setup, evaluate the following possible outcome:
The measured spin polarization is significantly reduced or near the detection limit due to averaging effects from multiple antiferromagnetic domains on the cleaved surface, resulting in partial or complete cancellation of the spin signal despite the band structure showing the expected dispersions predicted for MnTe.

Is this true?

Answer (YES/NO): NO